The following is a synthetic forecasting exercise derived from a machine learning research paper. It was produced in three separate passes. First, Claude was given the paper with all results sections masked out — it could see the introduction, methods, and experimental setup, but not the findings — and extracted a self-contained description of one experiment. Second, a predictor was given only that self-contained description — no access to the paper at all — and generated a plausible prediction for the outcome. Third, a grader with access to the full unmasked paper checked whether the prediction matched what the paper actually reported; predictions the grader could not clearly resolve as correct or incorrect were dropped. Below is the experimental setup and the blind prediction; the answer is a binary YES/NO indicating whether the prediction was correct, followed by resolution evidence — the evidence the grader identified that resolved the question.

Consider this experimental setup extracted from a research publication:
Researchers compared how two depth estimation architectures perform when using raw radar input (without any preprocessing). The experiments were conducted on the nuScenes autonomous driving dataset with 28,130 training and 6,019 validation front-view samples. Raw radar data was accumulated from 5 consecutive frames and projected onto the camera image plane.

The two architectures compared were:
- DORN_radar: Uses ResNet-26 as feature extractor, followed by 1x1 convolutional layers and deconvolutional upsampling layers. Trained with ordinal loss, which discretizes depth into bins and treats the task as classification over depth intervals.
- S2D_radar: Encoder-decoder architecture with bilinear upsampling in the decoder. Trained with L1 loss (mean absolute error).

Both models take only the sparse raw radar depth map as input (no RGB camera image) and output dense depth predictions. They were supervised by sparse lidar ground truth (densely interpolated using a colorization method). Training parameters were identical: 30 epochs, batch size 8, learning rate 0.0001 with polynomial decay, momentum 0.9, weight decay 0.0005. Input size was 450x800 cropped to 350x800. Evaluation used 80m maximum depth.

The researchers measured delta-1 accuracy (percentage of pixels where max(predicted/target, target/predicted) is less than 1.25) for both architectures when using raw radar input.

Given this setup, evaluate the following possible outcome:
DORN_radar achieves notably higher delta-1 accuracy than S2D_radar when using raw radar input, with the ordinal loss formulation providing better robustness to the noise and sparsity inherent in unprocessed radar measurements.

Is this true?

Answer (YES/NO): NO